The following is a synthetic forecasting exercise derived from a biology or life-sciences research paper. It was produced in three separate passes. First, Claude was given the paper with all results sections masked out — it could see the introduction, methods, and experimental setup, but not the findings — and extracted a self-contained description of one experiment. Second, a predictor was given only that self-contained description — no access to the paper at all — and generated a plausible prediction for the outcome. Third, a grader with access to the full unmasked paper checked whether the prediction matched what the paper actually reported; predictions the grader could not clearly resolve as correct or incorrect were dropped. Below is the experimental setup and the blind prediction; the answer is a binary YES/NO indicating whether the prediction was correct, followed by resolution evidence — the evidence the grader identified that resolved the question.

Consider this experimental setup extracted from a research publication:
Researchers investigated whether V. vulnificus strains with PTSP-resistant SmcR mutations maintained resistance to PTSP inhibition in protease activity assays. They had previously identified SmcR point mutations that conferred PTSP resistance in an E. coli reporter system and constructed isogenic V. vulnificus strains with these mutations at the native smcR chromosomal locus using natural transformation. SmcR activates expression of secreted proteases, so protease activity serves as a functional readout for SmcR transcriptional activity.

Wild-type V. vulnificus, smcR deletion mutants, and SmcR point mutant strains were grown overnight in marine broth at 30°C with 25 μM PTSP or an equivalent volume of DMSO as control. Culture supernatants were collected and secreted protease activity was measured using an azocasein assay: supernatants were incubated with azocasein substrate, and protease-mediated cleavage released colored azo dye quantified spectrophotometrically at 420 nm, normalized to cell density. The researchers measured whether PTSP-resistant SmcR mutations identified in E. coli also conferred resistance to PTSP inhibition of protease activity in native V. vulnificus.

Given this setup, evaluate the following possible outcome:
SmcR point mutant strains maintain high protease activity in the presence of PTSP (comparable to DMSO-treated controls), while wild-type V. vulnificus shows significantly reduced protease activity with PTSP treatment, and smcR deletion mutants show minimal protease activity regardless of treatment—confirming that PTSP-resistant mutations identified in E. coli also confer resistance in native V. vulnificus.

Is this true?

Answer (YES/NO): YES